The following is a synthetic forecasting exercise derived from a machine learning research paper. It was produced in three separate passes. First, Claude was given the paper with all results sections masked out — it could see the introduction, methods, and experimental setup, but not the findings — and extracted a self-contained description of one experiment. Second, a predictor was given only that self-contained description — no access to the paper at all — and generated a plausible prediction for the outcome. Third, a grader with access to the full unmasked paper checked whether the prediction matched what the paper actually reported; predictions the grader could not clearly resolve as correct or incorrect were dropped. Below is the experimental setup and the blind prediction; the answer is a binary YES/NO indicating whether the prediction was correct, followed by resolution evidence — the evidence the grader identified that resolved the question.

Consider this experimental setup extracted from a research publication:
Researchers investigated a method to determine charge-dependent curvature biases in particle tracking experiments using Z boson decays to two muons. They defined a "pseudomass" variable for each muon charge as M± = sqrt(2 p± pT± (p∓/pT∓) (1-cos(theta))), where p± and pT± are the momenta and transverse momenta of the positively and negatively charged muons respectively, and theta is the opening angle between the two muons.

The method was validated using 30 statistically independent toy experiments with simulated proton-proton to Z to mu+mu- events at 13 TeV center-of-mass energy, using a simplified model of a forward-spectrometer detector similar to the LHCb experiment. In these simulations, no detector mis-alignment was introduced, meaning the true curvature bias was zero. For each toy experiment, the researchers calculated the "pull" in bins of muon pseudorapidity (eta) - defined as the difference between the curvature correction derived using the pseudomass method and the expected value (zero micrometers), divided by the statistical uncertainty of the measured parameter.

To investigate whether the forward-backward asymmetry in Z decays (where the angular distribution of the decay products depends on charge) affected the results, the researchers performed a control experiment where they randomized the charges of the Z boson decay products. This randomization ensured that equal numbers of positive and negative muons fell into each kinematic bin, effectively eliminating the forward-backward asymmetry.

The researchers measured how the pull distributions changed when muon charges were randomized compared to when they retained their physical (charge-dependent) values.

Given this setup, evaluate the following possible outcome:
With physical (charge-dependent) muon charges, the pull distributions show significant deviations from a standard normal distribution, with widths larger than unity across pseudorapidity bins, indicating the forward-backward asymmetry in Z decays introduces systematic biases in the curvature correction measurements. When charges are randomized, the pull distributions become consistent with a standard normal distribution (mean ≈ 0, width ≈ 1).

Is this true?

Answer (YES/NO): NO